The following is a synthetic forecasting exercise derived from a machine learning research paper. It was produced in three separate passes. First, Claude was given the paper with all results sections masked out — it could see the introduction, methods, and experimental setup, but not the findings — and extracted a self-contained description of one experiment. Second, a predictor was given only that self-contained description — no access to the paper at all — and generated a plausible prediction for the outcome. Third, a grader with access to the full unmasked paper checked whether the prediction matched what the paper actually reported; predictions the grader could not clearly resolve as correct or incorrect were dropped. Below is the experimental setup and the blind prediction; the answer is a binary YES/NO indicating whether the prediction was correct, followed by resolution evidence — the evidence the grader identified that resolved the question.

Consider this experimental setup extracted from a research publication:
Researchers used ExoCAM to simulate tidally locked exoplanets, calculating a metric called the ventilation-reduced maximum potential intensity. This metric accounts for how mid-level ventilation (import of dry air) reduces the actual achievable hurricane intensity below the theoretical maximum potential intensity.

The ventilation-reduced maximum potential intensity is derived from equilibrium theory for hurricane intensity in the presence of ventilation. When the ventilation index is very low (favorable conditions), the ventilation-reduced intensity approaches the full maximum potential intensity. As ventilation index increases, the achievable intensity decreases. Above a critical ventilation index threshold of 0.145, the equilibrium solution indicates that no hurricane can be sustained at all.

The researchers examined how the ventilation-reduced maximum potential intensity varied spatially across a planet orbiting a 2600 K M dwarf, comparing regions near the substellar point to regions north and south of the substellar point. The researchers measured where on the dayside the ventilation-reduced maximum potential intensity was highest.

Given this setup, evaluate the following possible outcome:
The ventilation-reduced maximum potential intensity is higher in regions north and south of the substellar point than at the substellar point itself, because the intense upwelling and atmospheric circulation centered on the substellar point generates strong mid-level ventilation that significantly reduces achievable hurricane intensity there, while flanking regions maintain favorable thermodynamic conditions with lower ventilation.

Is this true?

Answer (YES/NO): NO